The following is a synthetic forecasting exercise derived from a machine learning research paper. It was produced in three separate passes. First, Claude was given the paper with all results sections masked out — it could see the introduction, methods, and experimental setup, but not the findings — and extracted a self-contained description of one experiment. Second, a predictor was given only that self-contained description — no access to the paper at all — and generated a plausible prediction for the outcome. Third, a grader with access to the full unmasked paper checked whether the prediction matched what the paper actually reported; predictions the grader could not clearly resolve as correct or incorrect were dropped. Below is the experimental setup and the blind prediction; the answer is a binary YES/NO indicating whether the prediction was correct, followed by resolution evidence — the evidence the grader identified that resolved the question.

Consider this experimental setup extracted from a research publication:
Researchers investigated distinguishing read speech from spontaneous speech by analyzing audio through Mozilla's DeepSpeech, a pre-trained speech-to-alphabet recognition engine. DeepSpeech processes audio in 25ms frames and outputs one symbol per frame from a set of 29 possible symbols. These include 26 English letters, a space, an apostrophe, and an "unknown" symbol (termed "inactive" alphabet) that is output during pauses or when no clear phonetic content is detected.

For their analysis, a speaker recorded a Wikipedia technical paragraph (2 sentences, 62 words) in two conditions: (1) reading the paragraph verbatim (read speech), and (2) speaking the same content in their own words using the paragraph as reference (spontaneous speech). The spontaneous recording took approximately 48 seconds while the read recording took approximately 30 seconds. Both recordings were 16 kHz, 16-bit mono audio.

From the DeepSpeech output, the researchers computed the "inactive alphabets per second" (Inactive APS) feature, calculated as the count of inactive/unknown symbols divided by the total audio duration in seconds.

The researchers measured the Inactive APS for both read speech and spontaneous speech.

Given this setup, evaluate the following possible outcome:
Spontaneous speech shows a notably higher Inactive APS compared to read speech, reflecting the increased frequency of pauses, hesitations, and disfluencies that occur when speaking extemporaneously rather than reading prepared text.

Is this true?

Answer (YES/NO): NO